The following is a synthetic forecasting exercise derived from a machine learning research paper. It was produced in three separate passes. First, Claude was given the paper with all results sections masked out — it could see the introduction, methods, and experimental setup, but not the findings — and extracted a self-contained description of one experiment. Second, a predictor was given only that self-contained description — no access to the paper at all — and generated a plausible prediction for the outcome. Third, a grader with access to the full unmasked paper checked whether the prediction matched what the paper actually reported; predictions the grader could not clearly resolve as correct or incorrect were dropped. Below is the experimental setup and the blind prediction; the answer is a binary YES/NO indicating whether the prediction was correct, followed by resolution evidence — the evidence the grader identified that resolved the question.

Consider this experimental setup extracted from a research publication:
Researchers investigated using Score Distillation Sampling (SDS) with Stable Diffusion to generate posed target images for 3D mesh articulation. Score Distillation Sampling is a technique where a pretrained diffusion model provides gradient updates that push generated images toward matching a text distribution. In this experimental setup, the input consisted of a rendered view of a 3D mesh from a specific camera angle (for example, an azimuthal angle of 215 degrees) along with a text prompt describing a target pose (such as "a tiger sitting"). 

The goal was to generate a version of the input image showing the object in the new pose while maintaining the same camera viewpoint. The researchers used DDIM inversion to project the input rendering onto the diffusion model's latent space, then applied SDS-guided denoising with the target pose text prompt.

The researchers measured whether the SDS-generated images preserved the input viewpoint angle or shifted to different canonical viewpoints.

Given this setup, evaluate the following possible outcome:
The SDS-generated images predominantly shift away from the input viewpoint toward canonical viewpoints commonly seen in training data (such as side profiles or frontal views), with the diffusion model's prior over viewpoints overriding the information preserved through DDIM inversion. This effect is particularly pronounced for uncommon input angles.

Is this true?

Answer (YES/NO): YES